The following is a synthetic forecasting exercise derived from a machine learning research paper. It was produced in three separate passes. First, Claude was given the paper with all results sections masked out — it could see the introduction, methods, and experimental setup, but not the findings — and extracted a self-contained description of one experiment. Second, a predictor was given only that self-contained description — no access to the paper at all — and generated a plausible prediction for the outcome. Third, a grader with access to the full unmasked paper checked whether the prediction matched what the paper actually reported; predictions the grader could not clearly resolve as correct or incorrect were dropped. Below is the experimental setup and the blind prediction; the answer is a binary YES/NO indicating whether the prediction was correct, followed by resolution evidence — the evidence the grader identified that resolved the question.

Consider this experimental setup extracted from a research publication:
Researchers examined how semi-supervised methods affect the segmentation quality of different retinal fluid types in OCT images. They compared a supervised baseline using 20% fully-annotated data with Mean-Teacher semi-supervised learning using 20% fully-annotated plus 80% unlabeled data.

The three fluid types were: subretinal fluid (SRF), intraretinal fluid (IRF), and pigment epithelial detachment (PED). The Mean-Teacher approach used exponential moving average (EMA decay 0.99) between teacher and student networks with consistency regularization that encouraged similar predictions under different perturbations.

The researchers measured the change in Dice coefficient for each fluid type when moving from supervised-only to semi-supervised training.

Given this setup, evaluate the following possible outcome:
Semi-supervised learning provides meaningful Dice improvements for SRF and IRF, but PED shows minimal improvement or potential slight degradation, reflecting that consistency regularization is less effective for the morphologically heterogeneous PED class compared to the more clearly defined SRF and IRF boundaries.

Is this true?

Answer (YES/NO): NO